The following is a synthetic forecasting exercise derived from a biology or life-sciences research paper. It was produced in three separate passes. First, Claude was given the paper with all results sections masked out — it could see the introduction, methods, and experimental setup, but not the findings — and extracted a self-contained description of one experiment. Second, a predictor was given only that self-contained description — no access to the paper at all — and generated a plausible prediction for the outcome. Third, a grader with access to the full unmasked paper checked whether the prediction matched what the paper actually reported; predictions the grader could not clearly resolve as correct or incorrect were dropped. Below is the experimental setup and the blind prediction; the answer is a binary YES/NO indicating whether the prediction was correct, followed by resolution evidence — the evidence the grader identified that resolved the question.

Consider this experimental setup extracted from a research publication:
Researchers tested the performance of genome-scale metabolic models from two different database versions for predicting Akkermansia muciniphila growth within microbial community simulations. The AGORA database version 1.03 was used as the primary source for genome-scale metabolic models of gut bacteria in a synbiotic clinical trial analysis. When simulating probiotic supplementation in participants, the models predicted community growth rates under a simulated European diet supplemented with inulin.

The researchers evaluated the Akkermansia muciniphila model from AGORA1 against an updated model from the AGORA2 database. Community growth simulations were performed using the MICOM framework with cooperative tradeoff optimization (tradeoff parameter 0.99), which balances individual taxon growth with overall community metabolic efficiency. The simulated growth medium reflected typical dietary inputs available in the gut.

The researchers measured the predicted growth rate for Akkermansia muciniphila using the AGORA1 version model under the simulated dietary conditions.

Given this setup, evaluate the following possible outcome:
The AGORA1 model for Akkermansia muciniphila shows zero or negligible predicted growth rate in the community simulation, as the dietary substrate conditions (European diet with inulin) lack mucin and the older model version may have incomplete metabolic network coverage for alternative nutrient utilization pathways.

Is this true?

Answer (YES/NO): YES